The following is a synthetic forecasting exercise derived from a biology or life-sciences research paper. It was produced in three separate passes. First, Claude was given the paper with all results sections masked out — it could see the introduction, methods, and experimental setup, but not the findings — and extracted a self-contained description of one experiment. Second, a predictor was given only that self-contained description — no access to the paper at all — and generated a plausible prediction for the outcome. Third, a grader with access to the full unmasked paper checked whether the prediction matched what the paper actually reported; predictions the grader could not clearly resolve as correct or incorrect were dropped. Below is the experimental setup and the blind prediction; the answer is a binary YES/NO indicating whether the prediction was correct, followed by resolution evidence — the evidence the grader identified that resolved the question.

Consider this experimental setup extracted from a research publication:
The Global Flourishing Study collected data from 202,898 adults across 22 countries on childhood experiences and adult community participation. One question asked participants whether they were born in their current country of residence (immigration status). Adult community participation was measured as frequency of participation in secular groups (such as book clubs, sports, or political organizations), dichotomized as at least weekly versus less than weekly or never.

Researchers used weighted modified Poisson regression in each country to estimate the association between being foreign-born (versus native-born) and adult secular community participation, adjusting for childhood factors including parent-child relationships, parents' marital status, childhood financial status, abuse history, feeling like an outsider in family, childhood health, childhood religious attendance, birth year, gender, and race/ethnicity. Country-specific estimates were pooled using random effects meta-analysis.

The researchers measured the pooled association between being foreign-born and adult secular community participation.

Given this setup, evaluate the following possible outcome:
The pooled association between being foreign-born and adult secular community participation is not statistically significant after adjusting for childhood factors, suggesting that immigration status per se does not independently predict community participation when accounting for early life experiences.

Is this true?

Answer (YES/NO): YES